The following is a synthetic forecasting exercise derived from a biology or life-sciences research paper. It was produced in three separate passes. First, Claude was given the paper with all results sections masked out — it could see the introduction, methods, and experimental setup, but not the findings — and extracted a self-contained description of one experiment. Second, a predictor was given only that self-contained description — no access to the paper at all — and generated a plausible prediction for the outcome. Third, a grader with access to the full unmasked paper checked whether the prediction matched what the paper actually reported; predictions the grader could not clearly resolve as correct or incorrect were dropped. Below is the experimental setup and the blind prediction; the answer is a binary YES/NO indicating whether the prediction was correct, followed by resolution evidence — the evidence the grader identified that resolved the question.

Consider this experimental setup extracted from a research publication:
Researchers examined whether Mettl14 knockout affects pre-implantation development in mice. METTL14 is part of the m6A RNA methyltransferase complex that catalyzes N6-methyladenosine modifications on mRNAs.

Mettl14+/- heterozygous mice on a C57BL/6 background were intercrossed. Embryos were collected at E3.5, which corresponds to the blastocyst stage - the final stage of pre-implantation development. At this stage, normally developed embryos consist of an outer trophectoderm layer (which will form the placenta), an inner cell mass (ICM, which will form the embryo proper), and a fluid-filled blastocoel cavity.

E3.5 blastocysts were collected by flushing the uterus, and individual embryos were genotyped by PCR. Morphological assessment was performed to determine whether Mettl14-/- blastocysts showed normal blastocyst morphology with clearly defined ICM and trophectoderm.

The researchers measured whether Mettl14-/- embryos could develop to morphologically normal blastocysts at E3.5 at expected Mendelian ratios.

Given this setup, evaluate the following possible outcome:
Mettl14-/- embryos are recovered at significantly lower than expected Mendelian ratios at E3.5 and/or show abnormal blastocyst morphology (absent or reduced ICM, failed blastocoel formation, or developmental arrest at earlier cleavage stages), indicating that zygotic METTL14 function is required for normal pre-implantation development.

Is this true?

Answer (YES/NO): NO